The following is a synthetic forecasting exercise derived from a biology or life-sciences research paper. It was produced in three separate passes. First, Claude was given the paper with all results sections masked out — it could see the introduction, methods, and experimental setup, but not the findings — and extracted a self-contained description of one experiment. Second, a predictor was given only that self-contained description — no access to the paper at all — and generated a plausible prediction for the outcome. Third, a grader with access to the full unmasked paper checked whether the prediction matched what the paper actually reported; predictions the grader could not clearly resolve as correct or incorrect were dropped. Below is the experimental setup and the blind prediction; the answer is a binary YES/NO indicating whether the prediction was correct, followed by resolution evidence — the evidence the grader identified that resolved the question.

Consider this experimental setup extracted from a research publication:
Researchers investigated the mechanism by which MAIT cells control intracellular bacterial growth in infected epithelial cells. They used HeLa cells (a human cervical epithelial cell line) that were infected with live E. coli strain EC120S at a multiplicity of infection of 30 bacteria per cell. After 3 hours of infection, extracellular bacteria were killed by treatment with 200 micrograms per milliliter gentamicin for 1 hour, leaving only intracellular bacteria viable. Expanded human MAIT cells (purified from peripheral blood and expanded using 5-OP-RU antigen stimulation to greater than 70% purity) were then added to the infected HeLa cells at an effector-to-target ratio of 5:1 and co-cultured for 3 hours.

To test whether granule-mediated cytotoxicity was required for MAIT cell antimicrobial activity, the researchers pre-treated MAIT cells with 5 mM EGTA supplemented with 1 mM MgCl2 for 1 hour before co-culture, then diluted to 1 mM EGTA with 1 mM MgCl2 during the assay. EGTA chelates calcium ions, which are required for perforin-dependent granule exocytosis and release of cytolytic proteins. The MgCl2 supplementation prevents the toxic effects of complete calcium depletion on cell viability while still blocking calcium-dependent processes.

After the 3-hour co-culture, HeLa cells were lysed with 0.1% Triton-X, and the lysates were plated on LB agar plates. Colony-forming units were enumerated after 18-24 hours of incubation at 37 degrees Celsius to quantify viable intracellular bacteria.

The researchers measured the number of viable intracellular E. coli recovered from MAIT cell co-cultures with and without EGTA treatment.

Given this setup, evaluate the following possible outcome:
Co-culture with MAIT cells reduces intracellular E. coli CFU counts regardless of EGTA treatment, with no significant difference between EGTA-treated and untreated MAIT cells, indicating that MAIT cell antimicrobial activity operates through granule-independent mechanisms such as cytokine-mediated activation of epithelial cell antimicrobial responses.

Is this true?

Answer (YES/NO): NO